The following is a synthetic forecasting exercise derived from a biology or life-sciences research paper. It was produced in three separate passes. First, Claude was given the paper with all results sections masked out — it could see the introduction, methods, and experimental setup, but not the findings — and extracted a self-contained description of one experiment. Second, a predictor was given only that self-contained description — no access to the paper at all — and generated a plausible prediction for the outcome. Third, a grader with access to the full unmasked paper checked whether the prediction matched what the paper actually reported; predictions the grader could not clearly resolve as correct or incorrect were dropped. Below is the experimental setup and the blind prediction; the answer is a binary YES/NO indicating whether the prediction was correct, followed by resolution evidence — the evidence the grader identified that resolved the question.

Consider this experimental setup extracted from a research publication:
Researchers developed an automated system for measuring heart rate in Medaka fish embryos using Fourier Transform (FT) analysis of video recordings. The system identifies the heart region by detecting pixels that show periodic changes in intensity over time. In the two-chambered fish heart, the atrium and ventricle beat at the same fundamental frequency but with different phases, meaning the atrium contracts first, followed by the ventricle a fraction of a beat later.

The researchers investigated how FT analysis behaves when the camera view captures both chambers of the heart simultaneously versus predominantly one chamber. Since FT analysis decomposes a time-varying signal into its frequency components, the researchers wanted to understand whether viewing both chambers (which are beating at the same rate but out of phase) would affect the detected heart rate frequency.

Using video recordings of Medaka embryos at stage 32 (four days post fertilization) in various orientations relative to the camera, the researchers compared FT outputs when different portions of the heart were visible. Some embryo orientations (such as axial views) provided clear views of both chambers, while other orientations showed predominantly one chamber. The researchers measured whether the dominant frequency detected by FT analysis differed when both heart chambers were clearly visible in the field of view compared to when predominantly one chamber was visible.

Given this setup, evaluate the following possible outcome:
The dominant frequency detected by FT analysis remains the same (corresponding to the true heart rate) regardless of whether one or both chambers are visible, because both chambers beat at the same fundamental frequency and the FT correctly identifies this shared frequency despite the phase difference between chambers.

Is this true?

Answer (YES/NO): NO